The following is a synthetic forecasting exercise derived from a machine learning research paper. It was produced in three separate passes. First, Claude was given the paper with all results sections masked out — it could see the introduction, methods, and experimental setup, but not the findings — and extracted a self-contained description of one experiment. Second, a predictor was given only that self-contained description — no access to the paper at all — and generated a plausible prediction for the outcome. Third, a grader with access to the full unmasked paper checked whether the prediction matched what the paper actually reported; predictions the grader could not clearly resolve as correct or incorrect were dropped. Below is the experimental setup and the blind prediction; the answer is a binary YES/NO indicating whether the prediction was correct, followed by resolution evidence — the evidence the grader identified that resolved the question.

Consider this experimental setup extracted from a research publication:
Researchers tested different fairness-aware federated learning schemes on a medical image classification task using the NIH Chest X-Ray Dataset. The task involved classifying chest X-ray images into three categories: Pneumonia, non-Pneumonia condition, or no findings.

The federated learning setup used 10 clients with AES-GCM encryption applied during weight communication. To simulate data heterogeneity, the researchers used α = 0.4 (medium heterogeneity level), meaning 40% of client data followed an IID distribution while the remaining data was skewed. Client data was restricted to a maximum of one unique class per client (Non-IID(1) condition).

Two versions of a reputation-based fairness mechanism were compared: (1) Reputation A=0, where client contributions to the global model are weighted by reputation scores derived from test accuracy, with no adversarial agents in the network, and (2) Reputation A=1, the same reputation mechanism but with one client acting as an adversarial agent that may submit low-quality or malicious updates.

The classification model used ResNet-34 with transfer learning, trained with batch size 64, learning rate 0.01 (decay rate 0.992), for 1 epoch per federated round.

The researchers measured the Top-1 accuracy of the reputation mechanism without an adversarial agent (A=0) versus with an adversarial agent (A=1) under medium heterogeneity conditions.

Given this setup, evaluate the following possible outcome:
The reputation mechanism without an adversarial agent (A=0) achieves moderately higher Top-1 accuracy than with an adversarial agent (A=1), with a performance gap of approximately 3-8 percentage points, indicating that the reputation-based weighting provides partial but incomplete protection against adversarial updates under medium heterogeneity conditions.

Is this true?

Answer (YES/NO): NO